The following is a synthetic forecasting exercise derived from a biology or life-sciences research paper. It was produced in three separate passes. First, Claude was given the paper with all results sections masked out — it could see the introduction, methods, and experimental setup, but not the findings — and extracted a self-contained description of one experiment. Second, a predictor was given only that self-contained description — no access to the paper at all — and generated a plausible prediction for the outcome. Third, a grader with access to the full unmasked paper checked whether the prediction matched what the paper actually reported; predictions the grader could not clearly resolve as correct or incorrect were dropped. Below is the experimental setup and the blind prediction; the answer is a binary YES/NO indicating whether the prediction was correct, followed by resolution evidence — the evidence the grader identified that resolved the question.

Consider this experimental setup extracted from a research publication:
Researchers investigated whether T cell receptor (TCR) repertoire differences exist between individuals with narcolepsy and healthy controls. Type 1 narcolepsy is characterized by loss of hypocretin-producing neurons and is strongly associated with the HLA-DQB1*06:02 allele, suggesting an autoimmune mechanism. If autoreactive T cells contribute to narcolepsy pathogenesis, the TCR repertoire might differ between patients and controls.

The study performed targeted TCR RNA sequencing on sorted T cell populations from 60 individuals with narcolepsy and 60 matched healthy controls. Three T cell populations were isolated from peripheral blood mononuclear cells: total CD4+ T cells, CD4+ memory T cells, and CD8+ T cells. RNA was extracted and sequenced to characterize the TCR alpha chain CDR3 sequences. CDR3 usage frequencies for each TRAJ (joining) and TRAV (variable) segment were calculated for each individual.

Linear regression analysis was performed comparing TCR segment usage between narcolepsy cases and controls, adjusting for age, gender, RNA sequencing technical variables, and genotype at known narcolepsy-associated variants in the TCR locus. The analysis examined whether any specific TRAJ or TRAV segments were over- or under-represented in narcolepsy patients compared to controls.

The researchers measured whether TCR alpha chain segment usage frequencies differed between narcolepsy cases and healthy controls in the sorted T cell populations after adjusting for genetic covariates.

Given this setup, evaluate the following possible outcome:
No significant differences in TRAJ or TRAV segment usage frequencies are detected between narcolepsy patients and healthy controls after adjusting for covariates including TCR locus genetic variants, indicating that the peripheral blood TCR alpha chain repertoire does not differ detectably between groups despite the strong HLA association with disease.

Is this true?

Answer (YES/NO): YES